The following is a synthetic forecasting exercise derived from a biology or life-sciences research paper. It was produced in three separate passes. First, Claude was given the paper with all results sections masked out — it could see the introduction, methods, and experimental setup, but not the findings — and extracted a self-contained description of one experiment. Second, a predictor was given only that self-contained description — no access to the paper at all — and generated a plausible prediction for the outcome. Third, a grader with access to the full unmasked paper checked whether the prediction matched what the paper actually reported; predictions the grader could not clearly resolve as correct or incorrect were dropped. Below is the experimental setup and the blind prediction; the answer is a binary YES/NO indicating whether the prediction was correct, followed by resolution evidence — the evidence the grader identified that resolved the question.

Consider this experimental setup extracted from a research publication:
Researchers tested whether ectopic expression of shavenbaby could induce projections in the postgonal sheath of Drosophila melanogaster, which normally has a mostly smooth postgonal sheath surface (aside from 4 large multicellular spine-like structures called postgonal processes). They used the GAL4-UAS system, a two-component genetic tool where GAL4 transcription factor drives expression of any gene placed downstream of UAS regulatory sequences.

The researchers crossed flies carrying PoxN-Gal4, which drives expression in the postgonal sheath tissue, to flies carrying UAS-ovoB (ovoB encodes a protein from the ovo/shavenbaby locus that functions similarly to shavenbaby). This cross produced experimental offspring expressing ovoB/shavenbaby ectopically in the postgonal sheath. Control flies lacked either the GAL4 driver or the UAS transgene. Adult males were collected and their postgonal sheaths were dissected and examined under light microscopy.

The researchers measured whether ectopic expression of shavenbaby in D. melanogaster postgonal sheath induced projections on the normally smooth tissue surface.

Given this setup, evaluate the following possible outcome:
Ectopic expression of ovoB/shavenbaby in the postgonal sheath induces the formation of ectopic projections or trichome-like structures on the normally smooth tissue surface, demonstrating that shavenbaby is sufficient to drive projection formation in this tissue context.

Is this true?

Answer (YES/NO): YES